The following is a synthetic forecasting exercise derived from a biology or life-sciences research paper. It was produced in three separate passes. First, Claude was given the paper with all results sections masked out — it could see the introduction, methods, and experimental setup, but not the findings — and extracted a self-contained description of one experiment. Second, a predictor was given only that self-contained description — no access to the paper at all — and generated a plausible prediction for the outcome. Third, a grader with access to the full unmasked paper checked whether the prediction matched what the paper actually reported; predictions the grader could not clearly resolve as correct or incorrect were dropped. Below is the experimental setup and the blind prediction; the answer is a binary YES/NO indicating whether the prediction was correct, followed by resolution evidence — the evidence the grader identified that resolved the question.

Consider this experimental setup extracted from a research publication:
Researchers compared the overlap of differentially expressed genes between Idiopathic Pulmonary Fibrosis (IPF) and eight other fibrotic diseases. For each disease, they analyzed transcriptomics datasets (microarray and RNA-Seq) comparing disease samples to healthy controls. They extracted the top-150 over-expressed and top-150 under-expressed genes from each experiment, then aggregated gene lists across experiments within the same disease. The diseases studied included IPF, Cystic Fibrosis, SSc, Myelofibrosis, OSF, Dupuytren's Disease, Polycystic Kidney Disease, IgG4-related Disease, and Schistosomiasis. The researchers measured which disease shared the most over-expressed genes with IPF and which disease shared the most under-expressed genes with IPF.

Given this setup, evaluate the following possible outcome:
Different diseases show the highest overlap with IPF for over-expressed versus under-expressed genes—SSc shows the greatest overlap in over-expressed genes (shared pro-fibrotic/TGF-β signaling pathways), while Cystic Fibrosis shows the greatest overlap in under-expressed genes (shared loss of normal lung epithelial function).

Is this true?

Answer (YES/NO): NO